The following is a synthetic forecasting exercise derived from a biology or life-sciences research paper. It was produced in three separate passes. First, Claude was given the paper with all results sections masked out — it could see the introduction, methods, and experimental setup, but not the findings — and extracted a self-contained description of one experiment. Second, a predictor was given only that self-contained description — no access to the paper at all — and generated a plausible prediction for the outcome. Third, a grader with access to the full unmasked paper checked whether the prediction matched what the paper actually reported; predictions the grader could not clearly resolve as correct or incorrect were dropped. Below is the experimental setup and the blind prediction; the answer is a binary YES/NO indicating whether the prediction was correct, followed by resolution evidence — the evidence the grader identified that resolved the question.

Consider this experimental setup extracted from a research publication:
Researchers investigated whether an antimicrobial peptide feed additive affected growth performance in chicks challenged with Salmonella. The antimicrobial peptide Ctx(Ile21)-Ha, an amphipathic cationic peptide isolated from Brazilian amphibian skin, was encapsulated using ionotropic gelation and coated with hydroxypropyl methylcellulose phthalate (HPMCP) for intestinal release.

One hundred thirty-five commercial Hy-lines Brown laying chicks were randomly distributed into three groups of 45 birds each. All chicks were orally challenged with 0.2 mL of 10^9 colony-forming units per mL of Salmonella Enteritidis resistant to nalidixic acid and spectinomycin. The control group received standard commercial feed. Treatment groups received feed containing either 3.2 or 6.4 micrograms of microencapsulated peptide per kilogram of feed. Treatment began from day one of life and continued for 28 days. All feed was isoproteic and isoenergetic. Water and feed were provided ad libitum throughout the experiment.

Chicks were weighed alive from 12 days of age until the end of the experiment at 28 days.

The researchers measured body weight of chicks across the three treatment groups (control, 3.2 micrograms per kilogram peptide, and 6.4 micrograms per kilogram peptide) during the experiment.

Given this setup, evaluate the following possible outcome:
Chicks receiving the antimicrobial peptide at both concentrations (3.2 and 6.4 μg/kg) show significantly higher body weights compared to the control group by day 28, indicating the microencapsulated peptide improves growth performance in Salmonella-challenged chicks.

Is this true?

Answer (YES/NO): NO